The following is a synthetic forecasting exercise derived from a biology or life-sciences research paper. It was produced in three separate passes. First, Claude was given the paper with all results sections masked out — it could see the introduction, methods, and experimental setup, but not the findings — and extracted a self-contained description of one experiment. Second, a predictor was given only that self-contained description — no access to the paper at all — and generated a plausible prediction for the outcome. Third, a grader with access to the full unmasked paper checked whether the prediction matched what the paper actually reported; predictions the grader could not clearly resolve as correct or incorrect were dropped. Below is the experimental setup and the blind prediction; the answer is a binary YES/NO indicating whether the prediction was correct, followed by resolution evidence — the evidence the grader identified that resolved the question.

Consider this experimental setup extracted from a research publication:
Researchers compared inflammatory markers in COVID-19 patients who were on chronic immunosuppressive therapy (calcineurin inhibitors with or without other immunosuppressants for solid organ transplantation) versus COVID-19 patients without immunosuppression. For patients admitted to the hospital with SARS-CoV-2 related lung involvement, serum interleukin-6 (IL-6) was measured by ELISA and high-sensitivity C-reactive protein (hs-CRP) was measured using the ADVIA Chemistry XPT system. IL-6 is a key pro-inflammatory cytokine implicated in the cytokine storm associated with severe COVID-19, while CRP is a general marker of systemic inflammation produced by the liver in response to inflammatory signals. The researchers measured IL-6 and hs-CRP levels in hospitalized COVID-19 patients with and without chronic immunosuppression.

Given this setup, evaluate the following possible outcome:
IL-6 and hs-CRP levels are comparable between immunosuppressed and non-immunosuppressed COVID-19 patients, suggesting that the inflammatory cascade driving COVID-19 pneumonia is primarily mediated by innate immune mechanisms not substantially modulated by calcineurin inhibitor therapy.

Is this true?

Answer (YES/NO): NO